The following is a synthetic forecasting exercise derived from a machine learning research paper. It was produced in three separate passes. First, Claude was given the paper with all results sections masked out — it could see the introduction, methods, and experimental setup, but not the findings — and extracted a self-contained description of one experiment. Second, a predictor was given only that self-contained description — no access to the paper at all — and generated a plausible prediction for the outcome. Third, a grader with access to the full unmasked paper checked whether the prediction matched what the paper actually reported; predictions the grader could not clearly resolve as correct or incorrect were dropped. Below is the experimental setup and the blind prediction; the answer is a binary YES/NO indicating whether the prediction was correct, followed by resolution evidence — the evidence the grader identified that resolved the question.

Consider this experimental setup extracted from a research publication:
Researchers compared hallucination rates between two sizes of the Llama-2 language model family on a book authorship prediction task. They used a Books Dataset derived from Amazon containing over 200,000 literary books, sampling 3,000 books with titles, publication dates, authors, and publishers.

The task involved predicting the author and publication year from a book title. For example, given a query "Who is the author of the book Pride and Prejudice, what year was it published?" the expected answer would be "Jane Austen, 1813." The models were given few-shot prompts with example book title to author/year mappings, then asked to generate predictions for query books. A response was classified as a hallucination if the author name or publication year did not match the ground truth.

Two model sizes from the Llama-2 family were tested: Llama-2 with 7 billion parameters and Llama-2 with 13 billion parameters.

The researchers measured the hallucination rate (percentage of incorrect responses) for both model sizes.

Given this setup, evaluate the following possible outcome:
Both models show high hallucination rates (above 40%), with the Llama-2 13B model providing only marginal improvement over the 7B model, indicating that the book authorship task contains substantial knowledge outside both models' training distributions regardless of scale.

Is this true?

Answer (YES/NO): YES